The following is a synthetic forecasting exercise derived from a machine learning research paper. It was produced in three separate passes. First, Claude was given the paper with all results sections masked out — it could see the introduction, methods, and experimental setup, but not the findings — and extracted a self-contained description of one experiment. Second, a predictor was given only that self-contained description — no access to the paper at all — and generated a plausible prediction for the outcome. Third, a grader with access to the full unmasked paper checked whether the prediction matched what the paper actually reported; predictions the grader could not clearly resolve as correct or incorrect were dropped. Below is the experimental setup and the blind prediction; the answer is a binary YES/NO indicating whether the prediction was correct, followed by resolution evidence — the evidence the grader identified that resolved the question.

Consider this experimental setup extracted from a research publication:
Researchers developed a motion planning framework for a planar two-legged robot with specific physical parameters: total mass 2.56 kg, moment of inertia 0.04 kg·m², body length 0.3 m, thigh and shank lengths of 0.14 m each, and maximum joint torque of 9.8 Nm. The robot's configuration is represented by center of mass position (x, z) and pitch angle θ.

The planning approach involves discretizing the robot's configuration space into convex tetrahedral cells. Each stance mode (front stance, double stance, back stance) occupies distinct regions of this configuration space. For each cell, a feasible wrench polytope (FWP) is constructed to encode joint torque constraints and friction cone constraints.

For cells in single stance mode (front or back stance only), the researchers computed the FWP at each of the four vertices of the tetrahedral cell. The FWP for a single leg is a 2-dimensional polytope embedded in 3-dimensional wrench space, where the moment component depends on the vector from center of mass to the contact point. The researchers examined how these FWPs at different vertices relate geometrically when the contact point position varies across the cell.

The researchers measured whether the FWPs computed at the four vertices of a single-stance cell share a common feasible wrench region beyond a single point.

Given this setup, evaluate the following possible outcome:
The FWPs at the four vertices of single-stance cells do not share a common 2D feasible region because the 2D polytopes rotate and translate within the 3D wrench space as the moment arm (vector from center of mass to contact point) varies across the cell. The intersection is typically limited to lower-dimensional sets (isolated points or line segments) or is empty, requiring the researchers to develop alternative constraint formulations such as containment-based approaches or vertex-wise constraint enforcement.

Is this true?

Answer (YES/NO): NO